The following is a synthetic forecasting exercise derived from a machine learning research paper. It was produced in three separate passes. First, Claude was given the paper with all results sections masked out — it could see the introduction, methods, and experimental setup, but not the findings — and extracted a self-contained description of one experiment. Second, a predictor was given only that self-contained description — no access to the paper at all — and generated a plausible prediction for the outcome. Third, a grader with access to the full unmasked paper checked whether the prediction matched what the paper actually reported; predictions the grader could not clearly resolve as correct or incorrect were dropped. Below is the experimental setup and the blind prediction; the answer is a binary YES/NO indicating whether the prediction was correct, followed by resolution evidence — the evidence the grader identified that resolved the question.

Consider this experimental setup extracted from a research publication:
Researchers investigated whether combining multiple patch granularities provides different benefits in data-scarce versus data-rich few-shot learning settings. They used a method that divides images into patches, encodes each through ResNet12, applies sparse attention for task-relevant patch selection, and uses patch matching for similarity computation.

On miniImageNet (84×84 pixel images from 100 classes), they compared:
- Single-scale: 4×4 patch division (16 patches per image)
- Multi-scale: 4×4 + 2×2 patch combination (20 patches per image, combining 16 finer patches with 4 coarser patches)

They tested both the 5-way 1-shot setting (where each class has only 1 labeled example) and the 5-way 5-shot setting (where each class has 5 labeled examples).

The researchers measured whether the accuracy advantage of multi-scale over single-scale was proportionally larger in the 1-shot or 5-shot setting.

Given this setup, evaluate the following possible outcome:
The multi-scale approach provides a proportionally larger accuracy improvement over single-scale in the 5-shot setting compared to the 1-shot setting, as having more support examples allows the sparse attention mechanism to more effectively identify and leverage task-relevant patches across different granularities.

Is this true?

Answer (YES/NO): YES